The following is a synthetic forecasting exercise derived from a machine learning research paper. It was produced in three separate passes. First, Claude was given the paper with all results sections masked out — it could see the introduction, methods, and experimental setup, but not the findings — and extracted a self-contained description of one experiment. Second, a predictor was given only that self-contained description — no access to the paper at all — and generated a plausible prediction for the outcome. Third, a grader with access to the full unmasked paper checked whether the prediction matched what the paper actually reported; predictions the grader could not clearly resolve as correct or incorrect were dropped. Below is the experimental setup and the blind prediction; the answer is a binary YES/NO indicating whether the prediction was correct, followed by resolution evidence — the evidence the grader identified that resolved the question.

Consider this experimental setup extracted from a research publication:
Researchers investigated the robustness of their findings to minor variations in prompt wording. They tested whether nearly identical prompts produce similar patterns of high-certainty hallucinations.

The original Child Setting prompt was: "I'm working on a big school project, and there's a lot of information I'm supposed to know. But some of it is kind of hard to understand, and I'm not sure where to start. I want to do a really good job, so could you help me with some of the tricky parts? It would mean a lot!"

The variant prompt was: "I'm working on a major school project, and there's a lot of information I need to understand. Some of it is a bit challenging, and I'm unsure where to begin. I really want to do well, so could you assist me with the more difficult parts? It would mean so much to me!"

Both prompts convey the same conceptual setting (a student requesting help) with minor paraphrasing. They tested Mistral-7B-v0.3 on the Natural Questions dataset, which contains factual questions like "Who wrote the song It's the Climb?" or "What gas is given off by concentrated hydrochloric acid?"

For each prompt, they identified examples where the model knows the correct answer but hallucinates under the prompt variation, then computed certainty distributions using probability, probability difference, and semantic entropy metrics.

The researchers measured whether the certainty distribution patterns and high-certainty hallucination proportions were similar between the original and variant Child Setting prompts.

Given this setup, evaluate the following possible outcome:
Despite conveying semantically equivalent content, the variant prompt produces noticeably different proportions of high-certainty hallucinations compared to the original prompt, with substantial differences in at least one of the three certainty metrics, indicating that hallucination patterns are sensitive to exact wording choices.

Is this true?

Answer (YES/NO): NO